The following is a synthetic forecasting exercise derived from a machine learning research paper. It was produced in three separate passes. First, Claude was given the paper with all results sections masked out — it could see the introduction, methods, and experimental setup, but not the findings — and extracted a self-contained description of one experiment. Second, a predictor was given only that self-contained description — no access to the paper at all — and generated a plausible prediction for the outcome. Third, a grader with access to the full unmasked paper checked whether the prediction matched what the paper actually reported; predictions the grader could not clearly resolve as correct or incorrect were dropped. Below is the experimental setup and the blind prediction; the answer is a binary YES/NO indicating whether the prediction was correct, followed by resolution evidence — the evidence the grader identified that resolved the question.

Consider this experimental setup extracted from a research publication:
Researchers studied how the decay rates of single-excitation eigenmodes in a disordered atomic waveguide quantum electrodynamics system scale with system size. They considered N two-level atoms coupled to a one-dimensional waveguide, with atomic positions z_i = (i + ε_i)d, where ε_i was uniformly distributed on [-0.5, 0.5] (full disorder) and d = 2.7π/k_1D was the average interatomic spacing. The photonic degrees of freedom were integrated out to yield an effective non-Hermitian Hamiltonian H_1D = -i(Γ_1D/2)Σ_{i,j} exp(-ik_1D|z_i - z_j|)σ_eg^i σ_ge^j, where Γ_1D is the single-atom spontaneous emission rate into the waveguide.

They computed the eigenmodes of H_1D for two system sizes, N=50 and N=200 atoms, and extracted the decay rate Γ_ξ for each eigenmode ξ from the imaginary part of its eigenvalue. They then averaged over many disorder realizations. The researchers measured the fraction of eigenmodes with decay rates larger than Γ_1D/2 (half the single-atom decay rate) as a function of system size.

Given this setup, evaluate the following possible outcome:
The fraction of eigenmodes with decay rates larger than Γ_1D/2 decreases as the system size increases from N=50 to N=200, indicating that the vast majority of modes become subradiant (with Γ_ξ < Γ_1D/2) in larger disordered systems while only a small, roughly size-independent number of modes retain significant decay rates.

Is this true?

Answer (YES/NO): NO